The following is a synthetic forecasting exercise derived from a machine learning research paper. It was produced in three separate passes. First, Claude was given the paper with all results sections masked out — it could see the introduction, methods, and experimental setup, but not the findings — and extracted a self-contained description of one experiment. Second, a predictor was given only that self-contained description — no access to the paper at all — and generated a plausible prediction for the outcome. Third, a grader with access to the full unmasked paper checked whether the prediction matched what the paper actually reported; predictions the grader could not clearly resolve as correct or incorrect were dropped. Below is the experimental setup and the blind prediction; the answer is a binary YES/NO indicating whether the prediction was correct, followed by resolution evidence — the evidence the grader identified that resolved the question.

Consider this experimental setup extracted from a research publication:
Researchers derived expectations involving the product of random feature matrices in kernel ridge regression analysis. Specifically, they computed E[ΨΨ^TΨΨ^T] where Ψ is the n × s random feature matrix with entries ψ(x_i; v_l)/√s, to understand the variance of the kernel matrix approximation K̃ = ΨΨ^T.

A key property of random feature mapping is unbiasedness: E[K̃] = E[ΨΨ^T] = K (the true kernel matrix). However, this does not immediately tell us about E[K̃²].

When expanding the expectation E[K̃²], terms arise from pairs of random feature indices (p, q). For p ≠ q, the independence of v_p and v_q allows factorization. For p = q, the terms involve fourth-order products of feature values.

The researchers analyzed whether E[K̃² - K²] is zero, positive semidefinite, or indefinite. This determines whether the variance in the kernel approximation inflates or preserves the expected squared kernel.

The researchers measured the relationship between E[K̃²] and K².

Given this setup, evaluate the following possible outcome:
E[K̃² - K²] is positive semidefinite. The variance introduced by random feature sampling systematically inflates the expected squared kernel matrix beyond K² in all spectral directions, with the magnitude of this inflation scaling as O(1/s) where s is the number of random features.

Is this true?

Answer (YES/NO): YES